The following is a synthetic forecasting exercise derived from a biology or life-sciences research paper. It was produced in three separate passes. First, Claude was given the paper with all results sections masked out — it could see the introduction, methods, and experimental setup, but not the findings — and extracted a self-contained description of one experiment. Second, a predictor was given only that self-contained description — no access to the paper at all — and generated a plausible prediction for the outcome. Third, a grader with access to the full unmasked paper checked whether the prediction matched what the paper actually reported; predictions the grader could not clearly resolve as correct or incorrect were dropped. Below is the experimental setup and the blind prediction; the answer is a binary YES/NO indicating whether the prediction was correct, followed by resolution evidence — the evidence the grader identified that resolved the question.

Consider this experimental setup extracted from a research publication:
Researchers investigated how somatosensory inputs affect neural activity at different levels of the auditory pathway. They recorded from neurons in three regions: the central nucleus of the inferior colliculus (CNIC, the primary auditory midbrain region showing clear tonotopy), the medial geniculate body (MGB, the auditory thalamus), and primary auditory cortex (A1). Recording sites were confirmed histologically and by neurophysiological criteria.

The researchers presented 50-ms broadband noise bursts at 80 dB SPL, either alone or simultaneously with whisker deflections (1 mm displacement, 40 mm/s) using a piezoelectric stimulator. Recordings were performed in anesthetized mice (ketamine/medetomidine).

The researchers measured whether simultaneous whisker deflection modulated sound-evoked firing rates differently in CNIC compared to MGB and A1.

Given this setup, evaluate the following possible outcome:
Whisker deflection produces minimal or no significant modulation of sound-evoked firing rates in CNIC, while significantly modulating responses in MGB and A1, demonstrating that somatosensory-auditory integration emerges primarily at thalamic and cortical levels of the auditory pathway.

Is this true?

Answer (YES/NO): YES